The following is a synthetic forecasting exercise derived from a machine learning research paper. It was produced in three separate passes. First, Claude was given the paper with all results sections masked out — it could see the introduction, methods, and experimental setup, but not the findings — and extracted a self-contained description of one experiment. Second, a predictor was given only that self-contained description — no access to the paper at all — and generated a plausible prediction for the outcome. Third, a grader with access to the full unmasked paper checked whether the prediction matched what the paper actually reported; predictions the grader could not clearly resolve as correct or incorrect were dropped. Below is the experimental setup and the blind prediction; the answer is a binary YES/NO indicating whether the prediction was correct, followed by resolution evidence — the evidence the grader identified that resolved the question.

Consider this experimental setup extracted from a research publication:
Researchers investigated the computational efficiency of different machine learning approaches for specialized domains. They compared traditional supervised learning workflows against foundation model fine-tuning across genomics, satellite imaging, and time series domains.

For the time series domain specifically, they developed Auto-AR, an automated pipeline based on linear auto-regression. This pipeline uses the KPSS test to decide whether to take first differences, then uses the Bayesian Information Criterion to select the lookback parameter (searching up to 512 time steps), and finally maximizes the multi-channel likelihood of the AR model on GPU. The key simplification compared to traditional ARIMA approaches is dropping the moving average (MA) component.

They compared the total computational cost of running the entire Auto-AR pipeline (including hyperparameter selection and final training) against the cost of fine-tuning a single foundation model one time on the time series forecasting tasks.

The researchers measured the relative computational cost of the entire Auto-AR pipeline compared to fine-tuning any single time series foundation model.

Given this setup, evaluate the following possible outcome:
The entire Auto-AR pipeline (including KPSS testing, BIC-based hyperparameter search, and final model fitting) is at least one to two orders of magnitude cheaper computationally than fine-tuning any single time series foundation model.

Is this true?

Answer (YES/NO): NO